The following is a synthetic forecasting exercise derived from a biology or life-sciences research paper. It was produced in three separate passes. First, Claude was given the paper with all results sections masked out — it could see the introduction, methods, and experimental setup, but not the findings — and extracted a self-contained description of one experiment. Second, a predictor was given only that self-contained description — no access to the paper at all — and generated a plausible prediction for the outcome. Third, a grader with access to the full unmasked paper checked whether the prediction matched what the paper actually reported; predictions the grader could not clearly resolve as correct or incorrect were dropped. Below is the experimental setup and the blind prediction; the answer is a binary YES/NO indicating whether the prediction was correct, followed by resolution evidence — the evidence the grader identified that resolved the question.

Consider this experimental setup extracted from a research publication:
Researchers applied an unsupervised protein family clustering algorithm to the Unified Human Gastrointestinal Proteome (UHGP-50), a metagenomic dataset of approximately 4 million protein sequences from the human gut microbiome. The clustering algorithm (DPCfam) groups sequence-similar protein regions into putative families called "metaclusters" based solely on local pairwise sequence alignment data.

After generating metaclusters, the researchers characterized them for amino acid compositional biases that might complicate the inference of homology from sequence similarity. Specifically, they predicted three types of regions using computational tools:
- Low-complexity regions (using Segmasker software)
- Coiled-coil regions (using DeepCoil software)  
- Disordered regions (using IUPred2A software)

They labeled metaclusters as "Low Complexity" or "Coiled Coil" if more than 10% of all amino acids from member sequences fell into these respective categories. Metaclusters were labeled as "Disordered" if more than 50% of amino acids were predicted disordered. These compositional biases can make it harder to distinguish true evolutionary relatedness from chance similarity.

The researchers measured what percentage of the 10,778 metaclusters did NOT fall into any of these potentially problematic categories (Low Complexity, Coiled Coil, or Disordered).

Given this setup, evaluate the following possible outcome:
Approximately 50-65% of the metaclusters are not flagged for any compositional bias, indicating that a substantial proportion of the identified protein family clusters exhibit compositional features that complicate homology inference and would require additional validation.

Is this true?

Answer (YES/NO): NO